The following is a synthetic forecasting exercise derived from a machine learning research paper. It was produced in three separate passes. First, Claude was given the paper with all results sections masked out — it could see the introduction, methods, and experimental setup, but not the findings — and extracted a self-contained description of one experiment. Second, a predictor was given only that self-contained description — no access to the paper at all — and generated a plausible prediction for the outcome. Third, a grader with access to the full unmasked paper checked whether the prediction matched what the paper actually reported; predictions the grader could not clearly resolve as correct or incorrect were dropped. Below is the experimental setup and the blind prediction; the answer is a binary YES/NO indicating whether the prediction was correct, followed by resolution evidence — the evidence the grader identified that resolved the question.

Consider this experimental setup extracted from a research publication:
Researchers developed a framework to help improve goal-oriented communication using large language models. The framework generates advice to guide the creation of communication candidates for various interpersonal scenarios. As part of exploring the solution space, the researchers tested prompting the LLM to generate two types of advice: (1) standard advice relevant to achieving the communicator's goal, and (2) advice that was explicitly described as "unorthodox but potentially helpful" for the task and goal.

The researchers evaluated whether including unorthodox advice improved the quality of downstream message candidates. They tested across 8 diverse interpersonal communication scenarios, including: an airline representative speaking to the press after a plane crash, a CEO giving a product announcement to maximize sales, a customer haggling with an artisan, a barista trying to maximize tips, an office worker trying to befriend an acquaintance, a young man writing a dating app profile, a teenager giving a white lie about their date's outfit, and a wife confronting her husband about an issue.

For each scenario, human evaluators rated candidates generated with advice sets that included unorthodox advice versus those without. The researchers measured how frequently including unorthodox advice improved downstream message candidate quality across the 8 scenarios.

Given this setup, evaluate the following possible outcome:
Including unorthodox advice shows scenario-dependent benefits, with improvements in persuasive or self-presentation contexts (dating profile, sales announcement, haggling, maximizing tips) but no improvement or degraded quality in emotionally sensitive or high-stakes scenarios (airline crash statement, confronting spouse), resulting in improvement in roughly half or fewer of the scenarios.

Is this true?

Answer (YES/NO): NO